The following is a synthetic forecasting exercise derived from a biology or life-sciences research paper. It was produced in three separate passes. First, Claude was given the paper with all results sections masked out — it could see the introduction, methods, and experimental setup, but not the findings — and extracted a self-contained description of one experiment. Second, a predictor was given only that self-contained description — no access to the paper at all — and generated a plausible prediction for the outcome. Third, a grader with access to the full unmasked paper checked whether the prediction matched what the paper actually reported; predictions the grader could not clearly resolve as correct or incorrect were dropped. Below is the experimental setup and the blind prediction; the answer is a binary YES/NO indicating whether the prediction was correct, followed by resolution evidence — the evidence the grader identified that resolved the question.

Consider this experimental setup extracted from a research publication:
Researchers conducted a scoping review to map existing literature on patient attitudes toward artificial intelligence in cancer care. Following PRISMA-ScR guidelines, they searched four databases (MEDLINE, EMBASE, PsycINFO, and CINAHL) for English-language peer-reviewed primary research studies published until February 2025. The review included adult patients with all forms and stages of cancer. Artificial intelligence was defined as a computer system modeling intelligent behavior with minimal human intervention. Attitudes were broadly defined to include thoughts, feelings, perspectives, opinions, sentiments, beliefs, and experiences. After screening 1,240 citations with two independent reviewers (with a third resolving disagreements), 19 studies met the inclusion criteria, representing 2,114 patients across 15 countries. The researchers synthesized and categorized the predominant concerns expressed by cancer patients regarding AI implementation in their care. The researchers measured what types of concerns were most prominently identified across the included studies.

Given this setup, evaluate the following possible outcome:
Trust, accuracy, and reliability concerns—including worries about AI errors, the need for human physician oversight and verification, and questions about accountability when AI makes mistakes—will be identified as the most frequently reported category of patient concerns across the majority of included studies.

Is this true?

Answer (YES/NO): NO